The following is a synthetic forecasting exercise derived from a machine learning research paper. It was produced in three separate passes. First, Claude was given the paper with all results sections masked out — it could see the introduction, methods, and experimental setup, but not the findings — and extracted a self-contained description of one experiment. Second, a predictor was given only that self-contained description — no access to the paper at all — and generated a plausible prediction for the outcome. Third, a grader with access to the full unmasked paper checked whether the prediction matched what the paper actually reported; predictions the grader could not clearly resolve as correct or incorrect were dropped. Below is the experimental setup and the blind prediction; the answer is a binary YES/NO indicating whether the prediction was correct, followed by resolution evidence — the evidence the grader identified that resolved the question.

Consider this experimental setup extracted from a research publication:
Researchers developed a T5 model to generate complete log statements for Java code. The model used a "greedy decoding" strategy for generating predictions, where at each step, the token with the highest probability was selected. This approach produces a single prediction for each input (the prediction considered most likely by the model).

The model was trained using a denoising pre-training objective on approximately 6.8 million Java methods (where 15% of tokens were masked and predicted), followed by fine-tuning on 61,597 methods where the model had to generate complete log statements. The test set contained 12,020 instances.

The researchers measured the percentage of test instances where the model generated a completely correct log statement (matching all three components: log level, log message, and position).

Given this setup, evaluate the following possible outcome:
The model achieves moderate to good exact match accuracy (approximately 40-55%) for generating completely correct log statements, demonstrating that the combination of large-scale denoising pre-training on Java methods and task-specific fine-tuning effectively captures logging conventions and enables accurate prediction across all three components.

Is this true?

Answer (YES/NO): NO